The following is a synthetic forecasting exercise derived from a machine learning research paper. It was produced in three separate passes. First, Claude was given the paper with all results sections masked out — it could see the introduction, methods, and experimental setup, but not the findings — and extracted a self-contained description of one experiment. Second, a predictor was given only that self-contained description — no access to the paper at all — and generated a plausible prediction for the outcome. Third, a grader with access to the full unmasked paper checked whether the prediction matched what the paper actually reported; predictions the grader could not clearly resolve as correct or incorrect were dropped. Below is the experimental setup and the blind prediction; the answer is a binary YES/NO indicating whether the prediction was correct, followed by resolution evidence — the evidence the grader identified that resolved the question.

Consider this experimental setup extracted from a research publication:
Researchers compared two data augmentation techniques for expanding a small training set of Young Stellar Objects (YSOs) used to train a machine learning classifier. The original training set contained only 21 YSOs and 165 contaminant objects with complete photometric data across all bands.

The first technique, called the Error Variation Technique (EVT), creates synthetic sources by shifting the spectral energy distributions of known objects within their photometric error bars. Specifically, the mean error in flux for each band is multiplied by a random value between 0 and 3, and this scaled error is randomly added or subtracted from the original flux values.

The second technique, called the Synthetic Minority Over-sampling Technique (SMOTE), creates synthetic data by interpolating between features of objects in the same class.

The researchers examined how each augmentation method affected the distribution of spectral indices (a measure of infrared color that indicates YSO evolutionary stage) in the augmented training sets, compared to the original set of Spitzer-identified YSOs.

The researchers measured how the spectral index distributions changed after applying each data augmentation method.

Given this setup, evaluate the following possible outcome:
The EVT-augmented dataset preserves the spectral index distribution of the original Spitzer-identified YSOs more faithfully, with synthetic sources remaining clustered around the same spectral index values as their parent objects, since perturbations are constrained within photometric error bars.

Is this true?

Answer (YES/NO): NO